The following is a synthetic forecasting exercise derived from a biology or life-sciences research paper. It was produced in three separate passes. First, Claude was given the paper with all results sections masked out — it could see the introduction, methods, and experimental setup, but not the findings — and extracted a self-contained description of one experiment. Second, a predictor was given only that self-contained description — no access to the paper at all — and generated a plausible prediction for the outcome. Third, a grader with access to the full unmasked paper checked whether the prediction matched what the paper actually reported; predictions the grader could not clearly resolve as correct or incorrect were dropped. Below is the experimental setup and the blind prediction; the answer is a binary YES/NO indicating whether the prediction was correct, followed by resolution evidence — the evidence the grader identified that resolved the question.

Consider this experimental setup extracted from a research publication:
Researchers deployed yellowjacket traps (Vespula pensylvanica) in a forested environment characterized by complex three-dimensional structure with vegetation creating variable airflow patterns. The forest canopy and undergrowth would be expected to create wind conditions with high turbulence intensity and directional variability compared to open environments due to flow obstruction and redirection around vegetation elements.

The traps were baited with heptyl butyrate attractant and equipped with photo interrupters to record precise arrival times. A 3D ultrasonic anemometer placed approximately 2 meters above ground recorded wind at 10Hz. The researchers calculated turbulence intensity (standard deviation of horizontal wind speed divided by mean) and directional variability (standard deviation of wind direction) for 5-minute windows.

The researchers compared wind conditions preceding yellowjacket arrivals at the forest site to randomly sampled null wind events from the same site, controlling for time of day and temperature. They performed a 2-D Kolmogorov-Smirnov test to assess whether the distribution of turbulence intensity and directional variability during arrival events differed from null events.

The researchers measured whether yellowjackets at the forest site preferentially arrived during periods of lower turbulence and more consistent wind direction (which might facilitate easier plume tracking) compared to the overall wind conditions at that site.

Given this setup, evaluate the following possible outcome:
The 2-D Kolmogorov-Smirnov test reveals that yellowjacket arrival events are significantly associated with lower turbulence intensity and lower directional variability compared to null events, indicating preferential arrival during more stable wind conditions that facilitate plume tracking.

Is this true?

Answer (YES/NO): NO